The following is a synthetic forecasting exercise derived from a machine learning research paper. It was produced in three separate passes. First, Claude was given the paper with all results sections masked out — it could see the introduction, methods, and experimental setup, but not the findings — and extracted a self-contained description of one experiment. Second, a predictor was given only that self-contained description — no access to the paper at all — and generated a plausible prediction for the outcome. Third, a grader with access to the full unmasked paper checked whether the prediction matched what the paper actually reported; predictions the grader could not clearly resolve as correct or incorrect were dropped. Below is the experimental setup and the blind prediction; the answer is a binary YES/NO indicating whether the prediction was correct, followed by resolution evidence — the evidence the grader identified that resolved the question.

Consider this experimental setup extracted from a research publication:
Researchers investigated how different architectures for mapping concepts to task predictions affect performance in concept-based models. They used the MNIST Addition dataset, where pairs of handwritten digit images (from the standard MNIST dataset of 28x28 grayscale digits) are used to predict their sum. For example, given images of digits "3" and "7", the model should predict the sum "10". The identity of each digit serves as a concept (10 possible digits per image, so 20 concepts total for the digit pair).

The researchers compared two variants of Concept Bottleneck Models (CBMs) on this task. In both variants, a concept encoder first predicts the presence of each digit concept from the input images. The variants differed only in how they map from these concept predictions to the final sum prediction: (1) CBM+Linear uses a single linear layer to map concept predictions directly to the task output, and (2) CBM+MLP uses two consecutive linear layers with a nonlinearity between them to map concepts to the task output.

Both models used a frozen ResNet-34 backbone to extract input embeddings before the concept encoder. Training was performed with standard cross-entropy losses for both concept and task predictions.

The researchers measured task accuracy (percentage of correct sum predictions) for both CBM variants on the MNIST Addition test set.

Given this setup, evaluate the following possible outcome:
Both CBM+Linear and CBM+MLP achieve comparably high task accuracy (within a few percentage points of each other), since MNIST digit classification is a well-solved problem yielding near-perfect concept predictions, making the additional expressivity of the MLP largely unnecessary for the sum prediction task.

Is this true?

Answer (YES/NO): NO